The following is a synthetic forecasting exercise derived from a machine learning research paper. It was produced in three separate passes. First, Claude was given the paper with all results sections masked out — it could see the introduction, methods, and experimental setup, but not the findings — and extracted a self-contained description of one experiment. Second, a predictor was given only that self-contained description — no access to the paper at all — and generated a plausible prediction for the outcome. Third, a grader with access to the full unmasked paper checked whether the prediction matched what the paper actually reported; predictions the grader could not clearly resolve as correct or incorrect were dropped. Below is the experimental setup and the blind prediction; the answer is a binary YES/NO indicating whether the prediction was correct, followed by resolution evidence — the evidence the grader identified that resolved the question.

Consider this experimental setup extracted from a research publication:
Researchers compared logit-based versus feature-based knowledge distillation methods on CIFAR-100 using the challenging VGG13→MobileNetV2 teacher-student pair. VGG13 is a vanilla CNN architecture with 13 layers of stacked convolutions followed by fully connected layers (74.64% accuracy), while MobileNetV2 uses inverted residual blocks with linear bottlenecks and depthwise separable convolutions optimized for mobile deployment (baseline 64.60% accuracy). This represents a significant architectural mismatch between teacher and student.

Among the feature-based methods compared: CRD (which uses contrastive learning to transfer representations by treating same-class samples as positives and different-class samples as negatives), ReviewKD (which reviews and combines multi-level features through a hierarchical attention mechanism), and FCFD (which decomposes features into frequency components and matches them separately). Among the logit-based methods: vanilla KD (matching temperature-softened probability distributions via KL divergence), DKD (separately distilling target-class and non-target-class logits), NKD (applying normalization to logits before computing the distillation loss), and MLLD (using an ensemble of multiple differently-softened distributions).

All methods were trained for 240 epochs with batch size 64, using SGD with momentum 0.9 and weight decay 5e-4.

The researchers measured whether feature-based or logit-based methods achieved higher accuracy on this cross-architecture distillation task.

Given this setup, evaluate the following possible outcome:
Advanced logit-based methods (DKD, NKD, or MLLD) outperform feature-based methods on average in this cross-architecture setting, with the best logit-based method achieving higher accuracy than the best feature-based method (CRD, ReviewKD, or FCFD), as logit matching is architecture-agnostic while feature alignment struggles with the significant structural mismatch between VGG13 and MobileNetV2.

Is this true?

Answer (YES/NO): NO